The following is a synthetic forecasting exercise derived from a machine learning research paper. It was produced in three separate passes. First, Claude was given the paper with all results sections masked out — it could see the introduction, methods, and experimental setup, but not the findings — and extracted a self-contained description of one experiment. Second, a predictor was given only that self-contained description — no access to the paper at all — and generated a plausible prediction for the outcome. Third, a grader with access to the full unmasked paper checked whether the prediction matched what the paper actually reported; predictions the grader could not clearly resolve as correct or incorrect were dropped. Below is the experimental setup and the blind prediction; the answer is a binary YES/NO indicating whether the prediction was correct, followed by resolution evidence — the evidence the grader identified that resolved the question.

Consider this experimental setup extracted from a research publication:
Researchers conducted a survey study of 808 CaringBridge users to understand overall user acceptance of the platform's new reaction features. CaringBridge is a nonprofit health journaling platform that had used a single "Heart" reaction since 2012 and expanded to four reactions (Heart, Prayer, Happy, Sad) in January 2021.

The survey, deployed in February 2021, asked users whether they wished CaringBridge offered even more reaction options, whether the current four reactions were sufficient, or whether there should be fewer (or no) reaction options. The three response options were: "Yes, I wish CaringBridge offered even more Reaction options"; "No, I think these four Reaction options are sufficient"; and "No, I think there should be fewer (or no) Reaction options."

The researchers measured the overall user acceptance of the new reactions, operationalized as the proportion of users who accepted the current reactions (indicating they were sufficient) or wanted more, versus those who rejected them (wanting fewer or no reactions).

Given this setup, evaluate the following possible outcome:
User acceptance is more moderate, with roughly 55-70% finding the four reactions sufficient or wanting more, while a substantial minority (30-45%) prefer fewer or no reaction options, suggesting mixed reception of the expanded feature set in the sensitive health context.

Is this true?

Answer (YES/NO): NO